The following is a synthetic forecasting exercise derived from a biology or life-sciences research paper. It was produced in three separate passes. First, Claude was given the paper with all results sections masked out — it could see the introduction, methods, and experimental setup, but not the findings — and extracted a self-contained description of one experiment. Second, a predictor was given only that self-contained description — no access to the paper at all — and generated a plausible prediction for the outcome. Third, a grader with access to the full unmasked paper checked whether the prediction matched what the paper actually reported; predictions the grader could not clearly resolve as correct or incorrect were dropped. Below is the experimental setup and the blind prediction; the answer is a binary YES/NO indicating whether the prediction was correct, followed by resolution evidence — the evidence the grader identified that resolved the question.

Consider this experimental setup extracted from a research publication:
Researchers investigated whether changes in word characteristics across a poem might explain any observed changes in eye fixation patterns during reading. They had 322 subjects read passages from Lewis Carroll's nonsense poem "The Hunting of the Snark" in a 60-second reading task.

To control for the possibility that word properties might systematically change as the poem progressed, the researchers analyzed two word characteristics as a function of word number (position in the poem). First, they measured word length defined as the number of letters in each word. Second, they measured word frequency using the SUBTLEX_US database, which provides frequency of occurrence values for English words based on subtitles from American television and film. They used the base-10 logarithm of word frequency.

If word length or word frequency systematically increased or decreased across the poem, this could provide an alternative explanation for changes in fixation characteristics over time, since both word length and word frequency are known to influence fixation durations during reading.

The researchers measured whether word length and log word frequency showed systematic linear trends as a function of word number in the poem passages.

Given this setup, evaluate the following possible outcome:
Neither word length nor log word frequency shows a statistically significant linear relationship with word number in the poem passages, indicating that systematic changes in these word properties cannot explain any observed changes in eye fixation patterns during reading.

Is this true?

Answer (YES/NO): YES